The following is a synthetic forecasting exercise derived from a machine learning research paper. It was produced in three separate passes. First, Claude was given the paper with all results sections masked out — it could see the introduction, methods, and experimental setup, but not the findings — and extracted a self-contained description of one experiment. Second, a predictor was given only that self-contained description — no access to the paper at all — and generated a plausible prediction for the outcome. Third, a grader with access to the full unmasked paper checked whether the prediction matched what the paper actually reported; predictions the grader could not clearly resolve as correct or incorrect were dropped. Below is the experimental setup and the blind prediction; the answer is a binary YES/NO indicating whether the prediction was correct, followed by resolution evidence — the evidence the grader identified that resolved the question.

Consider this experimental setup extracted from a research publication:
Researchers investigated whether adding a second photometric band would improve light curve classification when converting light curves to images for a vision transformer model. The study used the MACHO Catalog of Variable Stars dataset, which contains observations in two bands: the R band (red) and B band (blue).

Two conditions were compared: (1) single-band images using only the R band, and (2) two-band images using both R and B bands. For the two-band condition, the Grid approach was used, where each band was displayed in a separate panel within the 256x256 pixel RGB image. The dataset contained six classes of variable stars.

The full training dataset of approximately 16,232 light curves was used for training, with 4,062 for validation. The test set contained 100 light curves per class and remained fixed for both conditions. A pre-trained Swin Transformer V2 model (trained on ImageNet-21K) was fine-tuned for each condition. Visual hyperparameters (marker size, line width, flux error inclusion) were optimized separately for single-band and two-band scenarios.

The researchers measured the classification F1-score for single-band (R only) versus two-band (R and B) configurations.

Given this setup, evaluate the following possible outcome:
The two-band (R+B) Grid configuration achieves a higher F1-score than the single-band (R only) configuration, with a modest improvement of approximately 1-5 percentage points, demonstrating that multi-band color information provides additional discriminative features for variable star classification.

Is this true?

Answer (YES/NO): YES